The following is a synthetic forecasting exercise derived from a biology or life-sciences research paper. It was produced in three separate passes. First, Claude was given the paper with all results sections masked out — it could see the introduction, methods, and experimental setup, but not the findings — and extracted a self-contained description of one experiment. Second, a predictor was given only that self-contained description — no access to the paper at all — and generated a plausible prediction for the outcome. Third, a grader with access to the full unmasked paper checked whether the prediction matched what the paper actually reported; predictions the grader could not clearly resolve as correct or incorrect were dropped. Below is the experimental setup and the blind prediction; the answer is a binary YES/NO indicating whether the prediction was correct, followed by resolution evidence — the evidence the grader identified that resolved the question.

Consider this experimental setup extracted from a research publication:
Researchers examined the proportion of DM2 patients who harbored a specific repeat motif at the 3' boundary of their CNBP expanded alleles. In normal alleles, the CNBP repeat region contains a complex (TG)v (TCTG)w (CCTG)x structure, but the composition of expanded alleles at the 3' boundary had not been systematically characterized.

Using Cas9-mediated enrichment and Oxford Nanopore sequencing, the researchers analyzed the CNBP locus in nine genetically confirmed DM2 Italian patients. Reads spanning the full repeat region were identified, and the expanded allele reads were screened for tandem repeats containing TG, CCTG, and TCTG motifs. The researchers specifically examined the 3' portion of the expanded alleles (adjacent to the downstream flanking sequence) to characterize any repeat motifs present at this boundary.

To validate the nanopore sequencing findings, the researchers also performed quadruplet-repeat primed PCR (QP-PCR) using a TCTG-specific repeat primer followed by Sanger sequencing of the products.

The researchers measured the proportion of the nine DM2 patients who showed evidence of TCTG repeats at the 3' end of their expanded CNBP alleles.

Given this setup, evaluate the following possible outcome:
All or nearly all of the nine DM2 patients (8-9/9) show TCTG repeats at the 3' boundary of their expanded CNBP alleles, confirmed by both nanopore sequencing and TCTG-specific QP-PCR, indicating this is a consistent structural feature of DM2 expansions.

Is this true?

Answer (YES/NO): NO